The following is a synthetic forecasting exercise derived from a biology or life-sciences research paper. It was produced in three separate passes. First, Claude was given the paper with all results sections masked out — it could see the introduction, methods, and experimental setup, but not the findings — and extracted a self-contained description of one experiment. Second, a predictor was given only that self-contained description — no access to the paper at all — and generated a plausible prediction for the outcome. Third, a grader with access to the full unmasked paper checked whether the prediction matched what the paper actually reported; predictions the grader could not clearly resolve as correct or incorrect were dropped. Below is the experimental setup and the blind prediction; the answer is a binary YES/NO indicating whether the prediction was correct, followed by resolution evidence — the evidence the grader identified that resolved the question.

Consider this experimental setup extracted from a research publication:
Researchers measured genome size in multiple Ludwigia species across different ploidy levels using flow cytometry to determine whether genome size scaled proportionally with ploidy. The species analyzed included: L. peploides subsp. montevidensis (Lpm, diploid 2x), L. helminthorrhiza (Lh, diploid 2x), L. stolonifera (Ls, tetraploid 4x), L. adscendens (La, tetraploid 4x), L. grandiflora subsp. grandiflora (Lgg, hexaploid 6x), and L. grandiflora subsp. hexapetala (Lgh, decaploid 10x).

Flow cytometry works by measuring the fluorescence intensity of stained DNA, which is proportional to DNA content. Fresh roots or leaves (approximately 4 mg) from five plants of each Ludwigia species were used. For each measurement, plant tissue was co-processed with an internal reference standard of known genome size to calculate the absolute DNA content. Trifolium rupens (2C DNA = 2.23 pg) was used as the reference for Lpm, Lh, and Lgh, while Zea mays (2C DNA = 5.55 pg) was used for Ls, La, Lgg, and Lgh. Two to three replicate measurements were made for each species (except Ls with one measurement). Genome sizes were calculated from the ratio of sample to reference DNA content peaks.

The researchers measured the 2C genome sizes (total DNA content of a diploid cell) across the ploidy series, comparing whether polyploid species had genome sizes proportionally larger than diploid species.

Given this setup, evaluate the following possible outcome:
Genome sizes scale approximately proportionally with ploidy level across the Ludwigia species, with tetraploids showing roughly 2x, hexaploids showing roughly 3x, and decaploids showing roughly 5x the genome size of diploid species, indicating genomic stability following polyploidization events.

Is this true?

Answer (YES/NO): YES